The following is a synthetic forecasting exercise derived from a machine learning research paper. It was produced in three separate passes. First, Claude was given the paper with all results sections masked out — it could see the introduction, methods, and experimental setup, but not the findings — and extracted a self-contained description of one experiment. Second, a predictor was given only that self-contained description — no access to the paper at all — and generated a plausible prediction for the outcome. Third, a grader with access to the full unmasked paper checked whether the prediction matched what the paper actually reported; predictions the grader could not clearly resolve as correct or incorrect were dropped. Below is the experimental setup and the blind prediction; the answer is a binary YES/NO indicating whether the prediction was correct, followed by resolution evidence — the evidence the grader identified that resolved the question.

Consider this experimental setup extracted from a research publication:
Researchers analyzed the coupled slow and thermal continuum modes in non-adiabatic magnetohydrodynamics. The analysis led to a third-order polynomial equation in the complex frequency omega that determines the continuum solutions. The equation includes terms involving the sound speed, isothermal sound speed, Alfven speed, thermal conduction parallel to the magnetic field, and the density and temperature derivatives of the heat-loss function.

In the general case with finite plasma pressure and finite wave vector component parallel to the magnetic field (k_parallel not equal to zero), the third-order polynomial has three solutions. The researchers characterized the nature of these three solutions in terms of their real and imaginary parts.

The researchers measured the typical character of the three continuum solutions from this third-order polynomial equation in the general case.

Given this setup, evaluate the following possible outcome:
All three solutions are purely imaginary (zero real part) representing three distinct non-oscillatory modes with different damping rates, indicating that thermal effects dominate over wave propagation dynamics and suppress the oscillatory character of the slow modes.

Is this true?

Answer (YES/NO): NO